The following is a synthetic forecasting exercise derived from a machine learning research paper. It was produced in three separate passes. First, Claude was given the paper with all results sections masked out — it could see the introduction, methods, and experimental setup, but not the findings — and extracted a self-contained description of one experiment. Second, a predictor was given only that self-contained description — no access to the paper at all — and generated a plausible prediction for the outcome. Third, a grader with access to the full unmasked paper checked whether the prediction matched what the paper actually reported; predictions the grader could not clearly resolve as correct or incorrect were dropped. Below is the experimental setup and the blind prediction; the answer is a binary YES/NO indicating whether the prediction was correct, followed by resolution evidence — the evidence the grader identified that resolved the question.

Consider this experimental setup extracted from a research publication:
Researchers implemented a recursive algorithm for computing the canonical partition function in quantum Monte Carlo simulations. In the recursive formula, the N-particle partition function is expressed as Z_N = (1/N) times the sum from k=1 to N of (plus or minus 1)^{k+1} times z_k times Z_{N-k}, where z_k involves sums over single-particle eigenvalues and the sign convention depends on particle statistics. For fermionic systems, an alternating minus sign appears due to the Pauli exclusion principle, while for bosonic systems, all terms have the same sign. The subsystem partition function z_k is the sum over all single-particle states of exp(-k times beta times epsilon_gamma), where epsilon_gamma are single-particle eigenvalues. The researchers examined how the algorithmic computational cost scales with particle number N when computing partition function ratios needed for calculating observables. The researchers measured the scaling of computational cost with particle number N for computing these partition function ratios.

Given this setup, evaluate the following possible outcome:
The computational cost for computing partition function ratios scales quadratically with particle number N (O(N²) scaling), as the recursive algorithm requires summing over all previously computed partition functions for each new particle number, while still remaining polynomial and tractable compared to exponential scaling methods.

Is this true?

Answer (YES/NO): NO